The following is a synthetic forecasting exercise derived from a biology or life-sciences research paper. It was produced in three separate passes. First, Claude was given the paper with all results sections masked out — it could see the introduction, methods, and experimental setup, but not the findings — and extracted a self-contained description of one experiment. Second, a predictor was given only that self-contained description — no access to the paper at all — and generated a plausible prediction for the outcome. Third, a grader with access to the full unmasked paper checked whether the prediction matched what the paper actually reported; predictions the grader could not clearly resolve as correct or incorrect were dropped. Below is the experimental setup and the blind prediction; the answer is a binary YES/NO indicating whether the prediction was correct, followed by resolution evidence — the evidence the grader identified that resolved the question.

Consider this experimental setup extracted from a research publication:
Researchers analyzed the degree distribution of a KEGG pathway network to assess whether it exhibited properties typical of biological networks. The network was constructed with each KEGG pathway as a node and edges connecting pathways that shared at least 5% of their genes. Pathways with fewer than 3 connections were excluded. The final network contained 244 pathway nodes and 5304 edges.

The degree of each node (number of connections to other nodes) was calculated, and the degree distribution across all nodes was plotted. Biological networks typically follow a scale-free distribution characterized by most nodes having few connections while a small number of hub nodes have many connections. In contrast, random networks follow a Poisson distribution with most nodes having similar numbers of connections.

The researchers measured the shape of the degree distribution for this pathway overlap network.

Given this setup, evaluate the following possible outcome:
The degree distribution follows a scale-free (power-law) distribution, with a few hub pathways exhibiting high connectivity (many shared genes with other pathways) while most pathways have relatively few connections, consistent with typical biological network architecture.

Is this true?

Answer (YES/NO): YES